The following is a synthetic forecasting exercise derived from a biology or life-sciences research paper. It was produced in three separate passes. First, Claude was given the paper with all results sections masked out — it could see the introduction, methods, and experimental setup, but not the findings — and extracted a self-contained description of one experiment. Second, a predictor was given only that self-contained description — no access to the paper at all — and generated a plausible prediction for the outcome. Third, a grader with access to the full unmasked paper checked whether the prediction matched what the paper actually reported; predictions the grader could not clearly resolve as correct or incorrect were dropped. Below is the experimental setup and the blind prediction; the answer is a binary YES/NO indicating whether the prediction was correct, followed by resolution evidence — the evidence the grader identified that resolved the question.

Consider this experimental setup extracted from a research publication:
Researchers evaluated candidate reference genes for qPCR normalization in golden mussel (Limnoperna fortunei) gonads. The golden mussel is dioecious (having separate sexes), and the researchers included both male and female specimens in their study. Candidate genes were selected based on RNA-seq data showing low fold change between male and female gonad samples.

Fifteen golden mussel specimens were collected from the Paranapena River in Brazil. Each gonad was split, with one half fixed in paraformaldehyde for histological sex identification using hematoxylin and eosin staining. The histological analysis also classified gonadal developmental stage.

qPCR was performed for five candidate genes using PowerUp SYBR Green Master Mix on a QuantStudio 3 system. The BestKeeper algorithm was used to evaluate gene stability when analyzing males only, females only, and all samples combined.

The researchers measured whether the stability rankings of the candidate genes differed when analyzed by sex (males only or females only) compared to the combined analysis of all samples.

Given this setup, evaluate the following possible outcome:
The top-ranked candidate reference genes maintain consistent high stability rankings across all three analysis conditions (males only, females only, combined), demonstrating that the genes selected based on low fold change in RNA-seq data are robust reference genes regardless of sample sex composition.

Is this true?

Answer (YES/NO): NO